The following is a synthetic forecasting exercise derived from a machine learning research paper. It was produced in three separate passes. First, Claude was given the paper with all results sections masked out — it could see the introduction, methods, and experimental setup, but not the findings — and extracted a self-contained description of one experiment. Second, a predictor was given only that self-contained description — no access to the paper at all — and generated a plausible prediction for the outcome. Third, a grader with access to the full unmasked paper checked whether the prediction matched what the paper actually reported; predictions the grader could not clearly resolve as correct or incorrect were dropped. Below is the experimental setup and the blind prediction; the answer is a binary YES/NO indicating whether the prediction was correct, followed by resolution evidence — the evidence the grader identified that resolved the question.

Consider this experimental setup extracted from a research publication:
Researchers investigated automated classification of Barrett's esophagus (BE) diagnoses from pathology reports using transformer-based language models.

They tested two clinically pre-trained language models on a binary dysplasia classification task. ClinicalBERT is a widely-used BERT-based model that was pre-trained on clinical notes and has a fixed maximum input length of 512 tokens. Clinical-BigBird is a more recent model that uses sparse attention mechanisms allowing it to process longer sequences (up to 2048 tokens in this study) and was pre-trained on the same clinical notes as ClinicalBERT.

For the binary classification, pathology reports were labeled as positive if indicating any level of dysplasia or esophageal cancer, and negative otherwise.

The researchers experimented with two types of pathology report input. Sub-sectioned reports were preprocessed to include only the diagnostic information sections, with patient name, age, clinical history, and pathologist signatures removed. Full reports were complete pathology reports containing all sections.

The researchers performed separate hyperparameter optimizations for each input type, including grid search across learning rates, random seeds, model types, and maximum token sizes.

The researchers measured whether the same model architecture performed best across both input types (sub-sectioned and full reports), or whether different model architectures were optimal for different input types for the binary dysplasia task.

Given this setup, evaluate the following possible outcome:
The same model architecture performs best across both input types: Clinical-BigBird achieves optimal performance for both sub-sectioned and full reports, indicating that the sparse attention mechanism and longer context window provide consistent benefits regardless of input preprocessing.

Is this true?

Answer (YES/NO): NO